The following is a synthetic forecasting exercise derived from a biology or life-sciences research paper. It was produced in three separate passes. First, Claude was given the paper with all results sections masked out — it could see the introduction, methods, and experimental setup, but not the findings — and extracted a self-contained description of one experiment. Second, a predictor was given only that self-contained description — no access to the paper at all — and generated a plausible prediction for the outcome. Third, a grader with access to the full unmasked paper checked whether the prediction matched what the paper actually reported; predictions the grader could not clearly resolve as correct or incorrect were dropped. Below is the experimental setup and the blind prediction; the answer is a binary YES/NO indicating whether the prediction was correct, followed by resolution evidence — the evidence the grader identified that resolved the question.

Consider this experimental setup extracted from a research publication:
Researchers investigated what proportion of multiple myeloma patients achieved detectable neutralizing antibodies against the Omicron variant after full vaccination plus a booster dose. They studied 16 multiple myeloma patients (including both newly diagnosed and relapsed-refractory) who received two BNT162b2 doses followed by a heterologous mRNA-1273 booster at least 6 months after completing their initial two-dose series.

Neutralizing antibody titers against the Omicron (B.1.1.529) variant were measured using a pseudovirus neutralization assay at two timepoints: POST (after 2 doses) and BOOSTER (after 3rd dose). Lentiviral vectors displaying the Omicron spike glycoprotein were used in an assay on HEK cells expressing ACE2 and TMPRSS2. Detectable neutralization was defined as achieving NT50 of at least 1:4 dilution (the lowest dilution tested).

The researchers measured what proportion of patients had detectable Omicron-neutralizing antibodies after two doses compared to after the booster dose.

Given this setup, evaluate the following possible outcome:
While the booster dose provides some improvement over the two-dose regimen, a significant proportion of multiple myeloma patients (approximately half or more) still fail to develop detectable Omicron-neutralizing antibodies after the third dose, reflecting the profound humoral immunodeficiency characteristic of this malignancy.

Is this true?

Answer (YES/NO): NO